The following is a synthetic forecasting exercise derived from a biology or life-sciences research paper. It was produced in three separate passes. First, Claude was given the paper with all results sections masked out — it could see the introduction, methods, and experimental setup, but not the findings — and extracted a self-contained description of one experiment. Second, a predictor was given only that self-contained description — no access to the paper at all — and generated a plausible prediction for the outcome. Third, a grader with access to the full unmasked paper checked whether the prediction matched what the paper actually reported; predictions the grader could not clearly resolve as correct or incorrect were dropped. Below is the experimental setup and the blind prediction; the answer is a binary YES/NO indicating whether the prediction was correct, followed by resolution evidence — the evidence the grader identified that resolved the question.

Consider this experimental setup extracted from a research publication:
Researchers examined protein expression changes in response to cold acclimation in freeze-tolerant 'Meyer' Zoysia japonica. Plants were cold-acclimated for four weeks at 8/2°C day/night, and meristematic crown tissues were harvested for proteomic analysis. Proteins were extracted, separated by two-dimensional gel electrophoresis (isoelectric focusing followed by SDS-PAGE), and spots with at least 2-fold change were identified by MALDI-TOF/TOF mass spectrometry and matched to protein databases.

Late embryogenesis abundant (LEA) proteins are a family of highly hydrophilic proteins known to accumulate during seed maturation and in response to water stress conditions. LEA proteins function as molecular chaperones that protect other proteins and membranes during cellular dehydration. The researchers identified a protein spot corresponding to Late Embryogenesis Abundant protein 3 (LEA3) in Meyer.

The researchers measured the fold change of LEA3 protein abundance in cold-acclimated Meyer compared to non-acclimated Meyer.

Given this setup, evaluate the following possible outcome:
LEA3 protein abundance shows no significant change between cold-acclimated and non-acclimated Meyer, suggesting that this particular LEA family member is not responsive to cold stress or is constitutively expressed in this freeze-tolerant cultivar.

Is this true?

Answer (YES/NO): NO